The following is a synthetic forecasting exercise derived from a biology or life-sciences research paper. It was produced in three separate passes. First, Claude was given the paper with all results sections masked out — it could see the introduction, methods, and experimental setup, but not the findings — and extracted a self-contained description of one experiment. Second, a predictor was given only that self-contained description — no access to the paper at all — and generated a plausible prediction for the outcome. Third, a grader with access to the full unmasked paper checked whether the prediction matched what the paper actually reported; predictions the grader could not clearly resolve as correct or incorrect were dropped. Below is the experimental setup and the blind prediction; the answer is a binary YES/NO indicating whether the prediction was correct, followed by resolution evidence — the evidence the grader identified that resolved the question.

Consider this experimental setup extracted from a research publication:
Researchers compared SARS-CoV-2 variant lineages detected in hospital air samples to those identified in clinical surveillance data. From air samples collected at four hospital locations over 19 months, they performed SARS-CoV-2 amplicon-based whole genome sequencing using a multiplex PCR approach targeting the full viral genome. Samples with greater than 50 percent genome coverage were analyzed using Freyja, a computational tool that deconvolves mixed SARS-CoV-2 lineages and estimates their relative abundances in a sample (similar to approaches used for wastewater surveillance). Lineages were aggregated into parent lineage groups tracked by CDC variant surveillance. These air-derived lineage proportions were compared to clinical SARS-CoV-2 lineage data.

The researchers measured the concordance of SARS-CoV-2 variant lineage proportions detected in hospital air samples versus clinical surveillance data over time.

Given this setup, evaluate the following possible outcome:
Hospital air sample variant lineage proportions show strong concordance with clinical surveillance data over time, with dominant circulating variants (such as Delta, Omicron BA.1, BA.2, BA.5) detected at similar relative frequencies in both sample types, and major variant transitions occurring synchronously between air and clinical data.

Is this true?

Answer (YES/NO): YES